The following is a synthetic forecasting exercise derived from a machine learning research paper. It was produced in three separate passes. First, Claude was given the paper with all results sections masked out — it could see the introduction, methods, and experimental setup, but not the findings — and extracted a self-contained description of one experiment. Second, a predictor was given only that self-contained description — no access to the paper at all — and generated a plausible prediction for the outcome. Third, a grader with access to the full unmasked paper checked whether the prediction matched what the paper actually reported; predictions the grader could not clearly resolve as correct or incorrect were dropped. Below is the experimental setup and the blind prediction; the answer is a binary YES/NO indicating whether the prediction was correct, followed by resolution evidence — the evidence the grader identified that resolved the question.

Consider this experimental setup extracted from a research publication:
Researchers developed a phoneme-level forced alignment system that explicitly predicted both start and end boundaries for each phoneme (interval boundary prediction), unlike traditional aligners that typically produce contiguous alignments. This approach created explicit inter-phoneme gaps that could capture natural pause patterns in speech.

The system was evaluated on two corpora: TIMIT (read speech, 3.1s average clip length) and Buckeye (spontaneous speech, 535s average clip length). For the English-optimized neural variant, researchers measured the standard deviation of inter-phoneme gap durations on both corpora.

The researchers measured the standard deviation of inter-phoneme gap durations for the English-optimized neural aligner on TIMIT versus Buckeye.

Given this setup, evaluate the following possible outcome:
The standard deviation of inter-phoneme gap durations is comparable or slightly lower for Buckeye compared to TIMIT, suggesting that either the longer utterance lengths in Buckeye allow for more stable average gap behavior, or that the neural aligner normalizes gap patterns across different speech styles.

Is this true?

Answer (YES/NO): NO